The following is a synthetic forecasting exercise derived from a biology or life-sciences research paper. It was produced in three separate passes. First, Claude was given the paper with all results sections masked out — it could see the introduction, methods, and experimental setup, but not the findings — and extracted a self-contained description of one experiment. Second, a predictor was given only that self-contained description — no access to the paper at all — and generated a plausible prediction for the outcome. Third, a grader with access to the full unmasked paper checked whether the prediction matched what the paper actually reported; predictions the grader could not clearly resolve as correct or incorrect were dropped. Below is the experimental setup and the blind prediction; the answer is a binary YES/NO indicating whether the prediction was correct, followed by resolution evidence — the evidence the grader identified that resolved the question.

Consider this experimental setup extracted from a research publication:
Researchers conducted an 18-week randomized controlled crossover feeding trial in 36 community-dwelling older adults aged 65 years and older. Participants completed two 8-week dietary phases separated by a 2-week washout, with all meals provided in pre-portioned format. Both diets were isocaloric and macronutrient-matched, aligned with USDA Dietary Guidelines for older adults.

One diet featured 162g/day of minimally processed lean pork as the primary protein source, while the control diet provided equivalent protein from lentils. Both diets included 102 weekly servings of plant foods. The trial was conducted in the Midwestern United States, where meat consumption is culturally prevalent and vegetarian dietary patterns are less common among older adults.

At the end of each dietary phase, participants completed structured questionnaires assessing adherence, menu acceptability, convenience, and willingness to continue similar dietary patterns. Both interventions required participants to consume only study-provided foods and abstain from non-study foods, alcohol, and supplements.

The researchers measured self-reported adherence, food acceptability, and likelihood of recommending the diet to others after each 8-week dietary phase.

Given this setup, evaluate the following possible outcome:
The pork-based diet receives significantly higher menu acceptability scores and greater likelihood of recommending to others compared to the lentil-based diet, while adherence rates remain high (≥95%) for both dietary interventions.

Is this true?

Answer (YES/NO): NO